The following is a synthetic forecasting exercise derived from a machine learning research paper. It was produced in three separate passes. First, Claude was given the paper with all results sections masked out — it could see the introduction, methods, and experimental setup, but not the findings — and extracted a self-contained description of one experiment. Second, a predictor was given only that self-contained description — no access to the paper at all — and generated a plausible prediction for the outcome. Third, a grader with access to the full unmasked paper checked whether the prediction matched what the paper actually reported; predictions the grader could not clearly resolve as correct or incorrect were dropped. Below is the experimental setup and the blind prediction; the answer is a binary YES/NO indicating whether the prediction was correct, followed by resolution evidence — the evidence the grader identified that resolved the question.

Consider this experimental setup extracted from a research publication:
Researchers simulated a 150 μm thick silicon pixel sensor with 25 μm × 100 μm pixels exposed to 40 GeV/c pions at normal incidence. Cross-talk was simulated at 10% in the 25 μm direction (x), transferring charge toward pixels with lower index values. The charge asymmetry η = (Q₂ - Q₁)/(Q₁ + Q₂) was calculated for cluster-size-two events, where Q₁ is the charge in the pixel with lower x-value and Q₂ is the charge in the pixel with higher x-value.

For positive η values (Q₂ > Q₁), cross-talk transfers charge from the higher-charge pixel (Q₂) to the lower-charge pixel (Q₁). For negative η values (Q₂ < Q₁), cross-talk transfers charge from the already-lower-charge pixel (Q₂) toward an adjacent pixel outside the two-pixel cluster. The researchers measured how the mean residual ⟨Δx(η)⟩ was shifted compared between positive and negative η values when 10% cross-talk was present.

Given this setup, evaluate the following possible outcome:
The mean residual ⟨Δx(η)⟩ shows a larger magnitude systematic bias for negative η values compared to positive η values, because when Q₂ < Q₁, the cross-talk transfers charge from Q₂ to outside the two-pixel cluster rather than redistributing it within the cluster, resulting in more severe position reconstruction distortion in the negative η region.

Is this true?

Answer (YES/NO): NO